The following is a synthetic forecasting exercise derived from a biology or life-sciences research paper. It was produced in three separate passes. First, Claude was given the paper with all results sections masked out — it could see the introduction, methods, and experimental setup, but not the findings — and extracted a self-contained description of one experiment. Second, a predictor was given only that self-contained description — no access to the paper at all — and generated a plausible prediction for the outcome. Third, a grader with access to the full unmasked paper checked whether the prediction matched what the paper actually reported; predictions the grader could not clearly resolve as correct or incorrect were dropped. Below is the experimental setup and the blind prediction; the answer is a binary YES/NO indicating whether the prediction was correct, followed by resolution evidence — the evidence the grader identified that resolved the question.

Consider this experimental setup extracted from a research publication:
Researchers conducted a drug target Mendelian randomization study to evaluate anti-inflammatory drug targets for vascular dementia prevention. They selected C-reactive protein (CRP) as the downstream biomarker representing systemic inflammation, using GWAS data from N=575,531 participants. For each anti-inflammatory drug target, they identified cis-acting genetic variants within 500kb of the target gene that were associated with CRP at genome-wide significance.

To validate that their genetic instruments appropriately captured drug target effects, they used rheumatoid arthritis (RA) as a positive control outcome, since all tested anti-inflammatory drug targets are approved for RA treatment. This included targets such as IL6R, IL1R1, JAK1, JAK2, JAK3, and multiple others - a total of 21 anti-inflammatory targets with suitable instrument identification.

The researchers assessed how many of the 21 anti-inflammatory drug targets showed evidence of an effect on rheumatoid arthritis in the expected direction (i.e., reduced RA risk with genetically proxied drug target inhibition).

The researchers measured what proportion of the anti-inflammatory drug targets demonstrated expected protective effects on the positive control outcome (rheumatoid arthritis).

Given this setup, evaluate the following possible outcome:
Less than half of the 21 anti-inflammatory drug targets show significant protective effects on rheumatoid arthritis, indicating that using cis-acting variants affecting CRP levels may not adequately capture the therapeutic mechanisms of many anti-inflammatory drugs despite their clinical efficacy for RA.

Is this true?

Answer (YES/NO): YES